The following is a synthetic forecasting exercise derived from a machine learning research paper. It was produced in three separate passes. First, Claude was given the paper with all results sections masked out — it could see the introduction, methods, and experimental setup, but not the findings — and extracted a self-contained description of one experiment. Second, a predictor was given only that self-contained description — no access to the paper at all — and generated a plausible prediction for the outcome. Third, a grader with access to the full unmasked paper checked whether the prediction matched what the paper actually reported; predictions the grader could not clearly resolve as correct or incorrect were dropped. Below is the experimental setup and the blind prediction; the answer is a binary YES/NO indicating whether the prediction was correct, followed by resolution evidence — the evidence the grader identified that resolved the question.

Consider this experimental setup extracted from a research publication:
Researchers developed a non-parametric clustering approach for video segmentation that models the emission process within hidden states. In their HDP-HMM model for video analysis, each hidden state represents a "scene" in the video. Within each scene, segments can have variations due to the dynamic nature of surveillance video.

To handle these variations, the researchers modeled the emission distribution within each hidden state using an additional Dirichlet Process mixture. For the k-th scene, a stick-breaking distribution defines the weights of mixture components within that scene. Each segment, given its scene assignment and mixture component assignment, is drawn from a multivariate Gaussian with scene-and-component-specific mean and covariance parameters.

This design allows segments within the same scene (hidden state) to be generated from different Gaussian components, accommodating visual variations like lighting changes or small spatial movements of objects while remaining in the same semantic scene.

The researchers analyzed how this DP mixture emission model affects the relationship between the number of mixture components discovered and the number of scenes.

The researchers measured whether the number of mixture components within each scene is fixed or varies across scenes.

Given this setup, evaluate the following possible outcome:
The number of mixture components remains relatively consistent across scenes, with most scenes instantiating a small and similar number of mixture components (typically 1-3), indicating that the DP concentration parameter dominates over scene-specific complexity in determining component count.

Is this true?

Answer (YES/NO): NO